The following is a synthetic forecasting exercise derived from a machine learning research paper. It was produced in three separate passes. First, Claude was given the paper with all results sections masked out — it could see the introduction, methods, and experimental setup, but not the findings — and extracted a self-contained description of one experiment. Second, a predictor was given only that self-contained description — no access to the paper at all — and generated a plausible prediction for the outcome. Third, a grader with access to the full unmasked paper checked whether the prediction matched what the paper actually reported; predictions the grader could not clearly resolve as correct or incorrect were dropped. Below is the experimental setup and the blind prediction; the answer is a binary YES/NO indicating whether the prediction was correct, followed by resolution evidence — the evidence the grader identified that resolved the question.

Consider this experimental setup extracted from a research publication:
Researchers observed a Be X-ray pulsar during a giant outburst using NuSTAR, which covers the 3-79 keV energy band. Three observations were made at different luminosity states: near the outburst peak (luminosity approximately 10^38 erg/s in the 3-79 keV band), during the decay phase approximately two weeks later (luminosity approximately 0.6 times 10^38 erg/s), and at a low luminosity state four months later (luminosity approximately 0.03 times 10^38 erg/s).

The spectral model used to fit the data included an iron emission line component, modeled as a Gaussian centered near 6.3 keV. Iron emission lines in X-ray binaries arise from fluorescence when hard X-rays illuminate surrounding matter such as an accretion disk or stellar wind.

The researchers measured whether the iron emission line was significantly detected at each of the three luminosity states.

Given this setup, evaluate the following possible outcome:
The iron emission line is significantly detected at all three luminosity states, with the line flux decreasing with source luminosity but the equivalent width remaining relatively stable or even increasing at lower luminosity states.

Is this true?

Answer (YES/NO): NO